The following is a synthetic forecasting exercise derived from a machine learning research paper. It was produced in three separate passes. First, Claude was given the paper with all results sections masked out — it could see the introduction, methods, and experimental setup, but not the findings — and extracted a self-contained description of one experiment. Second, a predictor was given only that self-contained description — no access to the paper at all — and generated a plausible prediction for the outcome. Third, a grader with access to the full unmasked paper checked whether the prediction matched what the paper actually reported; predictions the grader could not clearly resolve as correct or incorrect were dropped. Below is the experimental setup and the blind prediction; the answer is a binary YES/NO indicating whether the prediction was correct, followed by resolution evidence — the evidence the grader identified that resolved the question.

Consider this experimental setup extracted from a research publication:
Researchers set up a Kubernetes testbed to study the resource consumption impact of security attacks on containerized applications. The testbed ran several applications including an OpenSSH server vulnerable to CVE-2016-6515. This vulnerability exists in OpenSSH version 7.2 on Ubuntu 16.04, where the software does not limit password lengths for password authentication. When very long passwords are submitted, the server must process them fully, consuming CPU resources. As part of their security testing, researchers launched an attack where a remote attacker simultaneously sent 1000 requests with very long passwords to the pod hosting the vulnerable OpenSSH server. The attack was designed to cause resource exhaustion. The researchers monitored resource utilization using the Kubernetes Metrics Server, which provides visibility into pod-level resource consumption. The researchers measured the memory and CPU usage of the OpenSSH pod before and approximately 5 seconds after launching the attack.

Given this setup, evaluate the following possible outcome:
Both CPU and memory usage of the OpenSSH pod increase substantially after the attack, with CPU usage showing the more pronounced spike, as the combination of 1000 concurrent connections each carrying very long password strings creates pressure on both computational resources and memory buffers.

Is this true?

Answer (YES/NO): YES